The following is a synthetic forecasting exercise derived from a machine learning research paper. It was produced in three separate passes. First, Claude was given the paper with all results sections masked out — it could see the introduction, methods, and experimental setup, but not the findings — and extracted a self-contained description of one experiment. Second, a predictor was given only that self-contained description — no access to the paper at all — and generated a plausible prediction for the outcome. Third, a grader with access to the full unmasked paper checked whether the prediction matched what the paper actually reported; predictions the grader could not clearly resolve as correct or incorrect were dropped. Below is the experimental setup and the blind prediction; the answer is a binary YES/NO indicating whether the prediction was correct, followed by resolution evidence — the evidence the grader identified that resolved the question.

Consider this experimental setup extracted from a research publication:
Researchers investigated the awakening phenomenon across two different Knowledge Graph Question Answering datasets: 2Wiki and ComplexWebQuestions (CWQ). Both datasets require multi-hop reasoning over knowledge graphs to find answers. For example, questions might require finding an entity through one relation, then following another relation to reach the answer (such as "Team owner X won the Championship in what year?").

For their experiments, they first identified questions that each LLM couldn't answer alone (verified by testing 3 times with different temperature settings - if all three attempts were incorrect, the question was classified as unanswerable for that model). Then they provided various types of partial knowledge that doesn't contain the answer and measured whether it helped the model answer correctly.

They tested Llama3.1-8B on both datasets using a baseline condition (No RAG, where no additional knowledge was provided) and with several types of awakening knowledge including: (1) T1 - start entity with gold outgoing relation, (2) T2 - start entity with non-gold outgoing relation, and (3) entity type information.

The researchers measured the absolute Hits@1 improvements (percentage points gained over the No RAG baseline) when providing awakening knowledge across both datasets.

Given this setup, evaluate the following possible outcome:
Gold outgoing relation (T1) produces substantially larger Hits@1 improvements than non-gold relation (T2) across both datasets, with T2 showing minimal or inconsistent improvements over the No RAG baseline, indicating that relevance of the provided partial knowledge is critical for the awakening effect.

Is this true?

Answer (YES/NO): NO